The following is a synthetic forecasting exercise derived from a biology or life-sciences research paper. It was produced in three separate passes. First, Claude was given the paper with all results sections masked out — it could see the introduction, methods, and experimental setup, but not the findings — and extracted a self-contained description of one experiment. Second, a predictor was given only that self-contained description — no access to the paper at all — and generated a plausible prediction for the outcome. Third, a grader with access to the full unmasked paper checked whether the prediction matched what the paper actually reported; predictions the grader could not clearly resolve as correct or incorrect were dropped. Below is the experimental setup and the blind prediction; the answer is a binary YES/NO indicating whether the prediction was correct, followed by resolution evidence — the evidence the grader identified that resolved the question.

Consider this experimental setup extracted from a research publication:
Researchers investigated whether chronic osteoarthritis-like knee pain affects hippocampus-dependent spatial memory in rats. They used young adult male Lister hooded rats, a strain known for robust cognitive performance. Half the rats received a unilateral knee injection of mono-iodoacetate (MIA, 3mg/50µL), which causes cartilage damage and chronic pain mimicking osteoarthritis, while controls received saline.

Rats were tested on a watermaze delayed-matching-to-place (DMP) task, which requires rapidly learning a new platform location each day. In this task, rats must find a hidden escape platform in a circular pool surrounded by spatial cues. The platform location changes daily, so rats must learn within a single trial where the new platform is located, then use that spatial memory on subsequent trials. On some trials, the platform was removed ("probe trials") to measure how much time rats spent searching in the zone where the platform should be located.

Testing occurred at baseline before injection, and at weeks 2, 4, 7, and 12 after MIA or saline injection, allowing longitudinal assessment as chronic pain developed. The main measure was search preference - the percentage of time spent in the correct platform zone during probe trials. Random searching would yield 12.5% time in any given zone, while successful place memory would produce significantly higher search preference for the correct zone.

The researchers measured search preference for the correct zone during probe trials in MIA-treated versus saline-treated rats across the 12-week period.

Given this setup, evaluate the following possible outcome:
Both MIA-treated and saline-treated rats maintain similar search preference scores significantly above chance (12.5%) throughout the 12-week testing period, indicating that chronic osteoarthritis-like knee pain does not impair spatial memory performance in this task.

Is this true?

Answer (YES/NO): YES